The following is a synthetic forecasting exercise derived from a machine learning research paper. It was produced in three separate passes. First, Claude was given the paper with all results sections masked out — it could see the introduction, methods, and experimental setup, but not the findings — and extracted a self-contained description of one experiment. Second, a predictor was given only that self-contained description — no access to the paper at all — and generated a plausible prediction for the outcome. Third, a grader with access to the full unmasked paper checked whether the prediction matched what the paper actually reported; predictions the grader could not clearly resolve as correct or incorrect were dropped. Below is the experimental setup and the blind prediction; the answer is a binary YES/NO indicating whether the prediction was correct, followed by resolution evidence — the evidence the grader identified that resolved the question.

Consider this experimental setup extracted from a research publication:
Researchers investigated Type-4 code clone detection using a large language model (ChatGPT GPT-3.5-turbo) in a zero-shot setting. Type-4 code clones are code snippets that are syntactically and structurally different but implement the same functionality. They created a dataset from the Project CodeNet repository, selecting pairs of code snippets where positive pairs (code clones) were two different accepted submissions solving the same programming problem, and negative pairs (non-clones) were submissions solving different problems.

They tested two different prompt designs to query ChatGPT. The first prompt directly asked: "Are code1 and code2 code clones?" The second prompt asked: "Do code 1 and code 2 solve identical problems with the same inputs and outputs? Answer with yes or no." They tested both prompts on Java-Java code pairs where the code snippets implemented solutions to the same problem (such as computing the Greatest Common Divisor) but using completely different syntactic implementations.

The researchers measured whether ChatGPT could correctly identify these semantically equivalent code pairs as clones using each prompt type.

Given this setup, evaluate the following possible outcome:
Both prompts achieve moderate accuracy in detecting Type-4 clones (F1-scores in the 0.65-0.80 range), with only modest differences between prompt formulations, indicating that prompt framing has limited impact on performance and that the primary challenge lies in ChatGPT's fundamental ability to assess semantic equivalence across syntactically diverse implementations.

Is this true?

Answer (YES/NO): NO